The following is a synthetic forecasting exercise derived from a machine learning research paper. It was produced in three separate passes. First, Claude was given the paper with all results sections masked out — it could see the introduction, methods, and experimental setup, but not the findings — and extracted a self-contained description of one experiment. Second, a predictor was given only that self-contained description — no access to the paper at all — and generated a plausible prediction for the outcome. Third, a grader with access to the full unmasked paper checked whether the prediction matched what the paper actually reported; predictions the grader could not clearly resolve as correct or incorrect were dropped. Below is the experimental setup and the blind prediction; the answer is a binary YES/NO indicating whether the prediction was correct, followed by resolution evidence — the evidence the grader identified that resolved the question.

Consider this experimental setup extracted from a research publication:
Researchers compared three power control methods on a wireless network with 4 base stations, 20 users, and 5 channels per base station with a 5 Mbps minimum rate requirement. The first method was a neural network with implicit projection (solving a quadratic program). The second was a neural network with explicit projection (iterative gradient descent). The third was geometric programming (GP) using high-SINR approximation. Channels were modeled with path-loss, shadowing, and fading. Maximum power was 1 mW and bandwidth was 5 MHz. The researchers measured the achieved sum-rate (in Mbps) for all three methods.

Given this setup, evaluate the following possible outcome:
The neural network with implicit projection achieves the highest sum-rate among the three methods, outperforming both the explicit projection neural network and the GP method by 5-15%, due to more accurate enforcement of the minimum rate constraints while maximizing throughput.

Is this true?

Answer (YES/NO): NO